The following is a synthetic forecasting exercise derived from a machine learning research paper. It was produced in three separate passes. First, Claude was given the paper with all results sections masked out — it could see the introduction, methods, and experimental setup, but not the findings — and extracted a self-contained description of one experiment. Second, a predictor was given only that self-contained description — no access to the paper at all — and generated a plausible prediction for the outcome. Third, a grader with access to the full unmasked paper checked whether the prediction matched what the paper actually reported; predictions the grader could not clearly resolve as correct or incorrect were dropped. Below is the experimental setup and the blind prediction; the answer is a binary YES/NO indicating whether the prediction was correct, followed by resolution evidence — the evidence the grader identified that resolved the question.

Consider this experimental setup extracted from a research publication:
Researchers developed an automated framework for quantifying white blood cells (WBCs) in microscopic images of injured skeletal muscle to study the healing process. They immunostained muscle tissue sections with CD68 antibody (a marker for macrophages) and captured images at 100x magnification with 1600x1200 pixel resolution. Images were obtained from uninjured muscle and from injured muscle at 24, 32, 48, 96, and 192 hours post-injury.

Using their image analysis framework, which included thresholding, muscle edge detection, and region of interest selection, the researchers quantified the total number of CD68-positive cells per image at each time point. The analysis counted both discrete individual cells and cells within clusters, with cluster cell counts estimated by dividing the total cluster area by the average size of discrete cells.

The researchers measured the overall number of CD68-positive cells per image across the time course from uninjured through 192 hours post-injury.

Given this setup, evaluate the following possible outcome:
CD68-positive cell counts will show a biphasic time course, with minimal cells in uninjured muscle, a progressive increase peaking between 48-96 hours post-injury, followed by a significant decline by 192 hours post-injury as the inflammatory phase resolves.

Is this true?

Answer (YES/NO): YES